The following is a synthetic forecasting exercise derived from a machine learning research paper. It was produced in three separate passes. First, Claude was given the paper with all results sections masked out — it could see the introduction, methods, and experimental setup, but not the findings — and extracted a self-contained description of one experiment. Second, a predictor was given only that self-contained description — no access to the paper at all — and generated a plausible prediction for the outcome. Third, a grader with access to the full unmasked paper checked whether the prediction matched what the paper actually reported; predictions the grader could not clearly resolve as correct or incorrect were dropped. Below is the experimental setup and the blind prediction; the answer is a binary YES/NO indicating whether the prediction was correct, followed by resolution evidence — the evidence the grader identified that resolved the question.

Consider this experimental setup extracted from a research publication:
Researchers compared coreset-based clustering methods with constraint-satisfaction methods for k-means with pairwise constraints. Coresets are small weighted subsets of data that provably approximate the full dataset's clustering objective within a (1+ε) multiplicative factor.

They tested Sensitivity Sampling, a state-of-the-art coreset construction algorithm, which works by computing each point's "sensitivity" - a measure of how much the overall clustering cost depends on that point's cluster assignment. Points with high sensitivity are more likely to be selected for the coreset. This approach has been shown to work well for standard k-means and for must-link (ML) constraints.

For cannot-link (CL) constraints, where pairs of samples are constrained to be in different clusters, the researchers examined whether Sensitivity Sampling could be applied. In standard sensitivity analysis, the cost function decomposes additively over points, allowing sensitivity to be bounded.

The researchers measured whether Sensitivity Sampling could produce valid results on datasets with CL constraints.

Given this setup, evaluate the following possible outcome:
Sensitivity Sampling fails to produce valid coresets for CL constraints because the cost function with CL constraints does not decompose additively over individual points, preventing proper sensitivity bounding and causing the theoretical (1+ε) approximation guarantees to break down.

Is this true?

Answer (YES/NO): YES